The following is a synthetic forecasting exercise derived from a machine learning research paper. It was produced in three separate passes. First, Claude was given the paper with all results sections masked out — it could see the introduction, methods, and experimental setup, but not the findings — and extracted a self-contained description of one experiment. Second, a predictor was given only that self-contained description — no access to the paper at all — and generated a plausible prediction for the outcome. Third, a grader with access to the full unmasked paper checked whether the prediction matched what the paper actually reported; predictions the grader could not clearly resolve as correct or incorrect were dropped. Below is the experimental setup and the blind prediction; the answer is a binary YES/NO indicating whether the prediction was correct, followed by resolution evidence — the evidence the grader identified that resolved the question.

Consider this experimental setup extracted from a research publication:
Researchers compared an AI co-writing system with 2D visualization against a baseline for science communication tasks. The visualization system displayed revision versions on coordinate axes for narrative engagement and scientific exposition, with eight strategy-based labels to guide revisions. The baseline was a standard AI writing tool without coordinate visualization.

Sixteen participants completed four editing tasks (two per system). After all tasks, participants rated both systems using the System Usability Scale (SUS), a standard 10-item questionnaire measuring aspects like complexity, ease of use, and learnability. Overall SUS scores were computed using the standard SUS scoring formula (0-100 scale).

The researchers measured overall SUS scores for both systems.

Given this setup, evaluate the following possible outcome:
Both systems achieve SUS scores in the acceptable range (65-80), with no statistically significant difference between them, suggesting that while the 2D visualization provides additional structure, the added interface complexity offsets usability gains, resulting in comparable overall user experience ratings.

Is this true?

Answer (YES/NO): YES